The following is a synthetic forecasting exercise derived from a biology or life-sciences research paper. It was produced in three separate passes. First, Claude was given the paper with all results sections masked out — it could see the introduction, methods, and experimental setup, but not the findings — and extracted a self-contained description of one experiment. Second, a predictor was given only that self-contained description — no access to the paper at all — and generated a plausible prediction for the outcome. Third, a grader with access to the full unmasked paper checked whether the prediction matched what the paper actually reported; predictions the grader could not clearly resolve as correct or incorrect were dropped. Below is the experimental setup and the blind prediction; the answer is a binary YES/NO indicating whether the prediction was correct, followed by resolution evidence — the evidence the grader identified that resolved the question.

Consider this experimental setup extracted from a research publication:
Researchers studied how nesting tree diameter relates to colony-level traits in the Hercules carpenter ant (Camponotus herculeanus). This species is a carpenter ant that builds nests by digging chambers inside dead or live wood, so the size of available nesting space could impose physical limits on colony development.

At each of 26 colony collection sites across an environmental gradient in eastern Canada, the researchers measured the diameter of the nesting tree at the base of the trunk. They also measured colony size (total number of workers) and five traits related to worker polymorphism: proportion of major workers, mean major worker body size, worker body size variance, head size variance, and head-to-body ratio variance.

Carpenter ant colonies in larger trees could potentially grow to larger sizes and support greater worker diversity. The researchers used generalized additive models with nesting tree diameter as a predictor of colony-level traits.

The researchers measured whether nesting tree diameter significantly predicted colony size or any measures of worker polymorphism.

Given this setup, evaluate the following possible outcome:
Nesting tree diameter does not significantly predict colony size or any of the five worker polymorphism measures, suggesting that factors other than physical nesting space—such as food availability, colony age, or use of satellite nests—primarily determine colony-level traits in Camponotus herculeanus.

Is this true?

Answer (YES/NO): NO